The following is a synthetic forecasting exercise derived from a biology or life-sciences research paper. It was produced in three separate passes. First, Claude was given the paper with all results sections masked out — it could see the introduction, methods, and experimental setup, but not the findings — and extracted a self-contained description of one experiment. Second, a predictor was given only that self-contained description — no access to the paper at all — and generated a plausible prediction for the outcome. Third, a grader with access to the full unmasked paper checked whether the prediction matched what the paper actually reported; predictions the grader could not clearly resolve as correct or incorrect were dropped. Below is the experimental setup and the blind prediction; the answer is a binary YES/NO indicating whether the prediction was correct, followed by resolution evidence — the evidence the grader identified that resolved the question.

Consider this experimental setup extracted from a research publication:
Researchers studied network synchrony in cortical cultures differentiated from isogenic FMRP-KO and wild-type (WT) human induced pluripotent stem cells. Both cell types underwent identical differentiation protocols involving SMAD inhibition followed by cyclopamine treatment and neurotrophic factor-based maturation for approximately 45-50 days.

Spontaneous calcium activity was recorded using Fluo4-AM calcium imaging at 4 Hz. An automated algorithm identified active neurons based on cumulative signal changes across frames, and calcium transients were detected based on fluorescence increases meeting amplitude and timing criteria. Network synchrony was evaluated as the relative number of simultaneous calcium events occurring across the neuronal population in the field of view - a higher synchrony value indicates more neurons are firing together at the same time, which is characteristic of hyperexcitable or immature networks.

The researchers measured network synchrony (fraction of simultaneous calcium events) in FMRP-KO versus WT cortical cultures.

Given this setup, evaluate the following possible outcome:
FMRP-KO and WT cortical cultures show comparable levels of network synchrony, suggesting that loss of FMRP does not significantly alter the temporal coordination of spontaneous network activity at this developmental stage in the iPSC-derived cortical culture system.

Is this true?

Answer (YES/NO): YES